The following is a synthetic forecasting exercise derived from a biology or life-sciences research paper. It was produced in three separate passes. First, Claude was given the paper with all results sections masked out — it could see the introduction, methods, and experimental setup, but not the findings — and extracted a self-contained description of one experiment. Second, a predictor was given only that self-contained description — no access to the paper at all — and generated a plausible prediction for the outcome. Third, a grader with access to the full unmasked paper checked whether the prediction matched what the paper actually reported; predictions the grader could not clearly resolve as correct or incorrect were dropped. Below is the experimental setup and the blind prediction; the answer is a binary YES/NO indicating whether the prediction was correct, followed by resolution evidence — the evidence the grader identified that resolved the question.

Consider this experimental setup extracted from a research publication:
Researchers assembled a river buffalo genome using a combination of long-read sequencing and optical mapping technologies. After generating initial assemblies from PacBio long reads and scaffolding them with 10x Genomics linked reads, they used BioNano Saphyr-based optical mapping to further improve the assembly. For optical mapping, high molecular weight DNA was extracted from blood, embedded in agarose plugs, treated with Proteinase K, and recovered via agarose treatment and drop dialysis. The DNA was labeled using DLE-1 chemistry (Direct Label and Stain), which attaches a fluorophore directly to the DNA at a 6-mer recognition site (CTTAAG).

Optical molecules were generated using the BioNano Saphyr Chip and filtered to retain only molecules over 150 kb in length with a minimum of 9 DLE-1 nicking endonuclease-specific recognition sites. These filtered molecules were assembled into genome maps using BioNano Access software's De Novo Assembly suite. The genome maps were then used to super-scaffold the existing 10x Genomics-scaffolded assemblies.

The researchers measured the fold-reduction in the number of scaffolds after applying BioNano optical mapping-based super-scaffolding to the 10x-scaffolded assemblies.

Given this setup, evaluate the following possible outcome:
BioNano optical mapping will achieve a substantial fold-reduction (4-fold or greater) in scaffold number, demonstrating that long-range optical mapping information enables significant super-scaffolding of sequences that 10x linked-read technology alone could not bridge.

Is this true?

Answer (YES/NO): YES